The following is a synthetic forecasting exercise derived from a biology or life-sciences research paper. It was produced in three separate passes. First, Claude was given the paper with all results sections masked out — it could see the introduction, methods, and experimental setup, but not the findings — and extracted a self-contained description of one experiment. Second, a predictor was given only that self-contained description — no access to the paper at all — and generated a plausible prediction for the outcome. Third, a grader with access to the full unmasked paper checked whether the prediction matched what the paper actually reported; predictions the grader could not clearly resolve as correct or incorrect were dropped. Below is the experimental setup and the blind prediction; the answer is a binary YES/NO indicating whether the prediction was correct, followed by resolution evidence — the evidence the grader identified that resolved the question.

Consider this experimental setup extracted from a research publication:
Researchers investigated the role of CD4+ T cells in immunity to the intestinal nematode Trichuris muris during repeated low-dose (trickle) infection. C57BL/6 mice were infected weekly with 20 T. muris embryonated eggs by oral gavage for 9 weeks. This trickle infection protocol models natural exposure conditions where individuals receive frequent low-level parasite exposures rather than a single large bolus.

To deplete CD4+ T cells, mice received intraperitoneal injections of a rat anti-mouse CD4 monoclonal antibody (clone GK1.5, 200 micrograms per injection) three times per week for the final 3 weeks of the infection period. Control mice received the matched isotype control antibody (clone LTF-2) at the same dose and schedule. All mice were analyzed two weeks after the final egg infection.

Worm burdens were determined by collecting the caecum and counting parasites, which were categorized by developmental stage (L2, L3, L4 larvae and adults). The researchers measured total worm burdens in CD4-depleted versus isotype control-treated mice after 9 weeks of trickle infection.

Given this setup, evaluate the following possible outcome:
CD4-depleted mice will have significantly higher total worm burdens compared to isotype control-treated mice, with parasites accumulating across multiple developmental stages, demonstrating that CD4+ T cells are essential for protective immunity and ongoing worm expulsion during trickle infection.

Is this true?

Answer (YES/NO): YES